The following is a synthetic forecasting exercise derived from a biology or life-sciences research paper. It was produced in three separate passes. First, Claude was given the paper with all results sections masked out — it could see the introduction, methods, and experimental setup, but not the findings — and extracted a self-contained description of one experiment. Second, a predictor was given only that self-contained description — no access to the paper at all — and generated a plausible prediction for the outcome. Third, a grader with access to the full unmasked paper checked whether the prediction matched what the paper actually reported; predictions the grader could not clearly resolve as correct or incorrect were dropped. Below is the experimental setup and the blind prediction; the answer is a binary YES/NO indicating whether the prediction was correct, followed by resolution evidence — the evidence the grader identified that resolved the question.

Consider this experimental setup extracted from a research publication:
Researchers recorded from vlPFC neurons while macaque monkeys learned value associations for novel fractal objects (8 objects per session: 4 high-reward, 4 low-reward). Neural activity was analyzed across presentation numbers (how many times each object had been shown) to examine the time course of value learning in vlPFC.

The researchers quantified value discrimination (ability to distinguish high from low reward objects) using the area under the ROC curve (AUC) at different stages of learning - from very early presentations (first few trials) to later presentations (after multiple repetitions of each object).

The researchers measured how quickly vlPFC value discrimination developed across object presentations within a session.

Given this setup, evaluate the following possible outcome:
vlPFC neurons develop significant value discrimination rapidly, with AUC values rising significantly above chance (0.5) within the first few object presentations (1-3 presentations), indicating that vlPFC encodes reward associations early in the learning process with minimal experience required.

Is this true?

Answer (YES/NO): YES